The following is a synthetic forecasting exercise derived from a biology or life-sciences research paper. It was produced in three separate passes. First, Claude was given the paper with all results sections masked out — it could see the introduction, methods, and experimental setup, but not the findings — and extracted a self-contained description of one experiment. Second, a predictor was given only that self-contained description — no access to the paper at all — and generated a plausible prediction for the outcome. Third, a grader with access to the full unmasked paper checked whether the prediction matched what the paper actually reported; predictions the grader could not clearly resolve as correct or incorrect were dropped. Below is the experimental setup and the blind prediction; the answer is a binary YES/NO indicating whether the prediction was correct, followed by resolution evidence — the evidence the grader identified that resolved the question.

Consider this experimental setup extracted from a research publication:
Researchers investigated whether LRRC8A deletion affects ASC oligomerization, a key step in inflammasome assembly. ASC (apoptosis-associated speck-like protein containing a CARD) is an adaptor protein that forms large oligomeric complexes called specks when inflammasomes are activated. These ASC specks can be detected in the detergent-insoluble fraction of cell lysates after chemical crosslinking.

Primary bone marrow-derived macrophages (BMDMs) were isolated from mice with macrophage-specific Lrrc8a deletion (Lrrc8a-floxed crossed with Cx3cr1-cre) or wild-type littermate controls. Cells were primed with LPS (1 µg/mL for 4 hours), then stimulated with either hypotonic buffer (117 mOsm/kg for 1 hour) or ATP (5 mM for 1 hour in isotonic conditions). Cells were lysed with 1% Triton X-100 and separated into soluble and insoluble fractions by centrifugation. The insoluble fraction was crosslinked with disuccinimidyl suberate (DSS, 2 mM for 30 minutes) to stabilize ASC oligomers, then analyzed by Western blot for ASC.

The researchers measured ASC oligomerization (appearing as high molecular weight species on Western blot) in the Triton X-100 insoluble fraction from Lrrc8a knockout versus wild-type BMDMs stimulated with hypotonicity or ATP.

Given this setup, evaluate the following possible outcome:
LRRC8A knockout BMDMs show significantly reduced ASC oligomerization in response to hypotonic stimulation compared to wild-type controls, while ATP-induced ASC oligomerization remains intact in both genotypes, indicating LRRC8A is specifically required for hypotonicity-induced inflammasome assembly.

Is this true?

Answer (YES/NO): YES